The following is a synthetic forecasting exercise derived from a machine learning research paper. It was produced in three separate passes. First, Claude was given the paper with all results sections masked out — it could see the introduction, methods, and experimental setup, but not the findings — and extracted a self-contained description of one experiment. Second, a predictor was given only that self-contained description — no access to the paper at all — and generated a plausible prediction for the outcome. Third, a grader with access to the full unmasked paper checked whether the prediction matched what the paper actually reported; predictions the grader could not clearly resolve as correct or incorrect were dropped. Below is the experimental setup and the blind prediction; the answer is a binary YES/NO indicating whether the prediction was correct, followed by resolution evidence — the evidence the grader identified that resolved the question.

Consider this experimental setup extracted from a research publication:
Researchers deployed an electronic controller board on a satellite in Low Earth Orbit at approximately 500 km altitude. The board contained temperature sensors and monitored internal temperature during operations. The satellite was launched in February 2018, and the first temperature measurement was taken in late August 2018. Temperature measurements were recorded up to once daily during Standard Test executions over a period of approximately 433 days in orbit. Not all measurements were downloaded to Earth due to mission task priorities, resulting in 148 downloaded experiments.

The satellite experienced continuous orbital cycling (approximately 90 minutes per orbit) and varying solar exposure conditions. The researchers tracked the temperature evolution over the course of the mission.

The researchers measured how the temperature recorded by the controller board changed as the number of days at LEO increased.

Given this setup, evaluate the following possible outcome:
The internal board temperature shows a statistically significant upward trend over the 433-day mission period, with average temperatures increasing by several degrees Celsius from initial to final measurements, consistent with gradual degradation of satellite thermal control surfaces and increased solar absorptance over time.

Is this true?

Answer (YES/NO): NO